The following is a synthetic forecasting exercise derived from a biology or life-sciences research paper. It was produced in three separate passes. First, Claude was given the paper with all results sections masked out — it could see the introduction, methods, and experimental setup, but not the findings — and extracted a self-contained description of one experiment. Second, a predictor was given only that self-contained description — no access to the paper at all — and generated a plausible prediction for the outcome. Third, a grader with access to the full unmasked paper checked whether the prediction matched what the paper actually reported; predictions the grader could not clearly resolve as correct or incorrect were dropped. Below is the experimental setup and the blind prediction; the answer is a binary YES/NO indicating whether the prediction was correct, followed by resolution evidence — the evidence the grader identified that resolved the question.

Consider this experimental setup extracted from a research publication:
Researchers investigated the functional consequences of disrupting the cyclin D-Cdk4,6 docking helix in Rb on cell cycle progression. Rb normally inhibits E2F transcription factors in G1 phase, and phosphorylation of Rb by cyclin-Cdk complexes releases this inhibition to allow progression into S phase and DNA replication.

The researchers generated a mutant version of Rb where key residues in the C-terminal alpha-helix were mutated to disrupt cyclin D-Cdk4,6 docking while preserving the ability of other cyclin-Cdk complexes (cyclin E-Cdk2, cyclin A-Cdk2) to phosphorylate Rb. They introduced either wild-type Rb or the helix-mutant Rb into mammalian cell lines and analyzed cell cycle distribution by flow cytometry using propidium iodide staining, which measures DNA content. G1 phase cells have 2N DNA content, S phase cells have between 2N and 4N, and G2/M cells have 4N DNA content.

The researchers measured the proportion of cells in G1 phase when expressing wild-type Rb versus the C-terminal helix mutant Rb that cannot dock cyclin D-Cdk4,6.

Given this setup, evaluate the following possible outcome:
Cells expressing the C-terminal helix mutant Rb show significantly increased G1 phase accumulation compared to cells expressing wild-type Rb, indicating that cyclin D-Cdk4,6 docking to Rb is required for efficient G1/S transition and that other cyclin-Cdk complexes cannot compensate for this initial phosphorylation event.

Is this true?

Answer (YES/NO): YES